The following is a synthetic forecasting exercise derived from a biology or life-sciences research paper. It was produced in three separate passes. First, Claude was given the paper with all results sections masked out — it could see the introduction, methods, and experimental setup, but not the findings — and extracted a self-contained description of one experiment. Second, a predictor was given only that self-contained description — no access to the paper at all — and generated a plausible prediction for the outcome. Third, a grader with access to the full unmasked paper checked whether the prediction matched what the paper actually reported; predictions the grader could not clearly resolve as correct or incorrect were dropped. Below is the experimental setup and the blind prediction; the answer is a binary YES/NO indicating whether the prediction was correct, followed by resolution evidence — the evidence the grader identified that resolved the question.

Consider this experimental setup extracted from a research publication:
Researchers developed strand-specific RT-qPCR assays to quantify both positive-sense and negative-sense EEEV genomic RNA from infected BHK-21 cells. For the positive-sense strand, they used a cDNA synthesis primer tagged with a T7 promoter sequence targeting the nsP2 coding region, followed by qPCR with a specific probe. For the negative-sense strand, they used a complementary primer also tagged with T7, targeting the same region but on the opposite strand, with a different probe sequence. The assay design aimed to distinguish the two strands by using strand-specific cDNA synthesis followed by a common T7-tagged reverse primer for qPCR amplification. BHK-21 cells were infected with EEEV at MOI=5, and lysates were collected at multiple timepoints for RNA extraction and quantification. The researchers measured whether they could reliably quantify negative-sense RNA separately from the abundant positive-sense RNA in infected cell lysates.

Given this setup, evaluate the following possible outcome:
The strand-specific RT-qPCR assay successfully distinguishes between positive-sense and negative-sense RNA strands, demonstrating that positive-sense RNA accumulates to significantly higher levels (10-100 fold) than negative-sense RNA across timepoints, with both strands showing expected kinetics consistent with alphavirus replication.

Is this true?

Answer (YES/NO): NO